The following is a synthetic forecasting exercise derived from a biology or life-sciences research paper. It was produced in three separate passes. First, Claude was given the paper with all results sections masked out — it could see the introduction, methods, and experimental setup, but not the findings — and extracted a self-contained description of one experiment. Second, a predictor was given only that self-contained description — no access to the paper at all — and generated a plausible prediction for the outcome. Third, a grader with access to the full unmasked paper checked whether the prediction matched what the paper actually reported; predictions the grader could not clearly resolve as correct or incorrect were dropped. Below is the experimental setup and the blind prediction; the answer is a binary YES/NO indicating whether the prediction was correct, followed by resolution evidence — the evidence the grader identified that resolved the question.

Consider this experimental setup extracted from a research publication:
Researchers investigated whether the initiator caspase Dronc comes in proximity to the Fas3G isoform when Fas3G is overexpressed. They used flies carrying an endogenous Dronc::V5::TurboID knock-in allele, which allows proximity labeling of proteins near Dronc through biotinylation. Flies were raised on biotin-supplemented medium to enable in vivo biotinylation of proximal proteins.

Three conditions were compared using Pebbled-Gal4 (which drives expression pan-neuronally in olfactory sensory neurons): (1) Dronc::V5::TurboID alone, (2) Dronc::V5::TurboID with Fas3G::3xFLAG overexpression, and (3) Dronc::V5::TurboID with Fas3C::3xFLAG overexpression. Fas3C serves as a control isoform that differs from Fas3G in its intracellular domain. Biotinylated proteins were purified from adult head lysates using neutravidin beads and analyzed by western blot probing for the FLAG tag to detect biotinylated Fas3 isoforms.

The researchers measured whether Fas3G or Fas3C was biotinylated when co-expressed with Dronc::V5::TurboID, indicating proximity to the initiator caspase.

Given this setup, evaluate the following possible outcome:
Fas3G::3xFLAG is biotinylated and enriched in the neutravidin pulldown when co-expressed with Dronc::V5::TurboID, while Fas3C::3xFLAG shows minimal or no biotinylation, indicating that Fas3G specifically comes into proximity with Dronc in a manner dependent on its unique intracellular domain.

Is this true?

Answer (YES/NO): YES